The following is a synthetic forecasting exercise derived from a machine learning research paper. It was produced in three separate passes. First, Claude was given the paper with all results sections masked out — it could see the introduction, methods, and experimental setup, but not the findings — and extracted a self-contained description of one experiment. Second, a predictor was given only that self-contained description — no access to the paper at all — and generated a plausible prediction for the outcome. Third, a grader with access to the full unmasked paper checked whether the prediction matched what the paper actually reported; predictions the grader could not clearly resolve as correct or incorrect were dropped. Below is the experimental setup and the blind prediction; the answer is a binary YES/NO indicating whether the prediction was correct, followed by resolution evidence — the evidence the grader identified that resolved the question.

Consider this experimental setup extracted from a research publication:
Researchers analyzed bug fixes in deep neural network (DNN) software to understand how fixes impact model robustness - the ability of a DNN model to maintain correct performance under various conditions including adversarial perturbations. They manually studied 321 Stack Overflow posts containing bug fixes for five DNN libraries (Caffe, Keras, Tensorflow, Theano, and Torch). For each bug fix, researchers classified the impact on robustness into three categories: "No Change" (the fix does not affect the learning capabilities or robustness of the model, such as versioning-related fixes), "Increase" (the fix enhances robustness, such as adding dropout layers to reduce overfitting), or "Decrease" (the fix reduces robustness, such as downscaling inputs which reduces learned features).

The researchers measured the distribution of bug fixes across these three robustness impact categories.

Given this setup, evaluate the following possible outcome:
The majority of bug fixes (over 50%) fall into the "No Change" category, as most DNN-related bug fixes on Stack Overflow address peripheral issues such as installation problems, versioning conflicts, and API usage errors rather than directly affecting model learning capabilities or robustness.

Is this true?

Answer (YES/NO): YES